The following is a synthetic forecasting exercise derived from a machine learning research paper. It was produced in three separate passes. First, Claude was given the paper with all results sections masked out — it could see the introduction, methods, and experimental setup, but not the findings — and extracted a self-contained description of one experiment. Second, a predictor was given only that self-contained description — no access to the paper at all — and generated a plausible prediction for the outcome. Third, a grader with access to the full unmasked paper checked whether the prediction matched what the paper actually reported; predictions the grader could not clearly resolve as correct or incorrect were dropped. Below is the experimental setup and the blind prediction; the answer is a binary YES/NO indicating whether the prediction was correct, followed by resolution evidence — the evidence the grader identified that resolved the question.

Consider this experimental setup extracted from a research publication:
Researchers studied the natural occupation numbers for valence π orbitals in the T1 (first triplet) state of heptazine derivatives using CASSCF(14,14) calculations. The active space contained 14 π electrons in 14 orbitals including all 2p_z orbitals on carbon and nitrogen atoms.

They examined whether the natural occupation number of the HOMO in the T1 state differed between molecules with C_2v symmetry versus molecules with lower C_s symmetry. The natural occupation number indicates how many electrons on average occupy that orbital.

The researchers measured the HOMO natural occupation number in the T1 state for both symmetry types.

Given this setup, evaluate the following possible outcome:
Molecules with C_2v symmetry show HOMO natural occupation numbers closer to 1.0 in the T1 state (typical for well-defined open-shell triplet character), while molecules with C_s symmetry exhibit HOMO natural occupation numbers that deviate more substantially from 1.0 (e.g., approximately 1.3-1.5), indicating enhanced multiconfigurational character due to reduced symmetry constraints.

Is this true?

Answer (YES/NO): NO